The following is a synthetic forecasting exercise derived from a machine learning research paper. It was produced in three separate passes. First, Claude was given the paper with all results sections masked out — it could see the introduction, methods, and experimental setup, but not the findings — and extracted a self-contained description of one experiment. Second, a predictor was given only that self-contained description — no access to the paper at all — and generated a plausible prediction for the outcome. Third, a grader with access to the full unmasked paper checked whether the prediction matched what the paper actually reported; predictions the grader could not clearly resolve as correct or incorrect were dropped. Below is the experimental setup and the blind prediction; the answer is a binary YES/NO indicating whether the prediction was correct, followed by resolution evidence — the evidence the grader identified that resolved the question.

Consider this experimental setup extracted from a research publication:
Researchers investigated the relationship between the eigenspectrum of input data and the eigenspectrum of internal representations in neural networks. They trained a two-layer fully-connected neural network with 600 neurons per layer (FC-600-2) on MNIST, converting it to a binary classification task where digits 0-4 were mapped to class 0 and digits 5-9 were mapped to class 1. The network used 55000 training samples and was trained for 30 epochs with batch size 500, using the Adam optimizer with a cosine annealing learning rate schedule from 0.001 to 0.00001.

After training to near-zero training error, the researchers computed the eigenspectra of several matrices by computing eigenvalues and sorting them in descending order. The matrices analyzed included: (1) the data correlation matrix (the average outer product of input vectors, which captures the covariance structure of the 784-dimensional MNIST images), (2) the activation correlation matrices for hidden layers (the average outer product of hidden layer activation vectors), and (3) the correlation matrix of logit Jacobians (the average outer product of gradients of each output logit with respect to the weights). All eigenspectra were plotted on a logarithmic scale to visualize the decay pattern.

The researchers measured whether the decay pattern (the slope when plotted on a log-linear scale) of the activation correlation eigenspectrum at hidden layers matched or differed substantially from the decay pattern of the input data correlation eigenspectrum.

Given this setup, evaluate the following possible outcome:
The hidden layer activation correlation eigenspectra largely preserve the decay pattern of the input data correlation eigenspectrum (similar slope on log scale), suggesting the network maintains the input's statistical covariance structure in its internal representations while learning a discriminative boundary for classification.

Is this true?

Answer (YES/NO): YES